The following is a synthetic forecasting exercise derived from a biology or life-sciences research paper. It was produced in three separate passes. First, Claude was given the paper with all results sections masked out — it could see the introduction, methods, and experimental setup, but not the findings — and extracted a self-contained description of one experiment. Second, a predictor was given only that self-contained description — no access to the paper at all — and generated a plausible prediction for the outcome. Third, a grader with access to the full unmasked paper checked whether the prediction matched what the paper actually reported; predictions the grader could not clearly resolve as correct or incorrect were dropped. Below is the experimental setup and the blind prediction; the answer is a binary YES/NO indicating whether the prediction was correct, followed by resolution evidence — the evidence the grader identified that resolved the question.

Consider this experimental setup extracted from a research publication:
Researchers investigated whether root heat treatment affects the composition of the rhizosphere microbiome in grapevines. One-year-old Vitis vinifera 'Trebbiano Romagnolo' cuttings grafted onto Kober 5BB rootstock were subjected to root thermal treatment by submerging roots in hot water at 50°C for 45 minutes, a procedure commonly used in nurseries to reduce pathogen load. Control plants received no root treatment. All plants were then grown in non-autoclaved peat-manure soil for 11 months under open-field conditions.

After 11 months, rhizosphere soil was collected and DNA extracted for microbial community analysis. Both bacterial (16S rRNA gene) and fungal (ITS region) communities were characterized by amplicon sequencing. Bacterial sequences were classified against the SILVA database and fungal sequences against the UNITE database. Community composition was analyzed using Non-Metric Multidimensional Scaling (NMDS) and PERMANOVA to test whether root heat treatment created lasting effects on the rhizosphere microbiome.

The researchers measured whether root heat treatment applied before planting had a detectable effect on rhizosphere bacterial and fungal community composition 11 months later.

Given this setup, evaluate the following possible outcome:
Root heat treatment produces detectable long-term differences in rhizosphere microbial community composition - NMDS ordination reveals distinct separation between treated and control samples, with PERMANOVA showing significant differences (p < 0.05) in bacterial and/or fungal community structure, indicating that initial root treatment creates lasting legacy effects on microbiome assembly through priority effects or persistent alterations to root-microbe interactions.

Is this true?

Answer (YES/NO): NO